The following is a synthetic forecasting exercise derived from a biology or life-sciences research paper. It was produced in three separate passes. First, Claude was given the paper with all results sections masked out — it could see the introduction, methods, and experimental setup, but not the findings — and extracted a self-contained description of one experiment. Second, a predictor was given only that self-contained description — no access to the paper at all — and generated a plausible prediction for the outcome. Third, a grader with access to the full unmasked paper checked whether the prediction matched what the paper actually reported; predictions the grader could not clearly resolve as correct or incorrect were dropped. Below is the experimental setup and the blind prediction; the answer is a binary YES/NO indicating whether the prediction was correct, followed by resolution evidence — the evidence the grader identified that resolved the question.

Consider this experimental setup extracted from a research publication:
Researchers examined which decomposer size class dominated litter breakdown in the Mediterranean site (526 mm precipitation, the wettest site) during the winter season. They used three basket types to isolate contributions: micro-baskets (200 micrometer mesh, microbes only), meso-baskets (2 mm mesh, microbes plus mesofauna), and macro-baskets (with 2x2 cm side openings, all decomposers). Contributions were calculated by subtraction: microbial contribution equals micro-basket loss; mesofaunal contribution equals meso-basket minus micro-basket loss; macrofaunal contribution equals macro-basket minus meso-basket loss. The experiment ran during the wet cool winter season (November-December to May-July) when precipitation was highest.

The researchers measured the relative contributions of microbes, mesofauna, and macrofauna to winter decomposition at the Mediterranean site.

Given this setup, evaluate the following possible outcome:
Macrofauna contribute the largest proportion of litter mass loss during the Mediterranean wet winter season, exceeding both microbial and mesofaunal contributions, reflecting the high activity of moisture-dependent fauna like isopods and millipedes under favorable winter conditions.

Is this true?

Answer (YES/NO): NO